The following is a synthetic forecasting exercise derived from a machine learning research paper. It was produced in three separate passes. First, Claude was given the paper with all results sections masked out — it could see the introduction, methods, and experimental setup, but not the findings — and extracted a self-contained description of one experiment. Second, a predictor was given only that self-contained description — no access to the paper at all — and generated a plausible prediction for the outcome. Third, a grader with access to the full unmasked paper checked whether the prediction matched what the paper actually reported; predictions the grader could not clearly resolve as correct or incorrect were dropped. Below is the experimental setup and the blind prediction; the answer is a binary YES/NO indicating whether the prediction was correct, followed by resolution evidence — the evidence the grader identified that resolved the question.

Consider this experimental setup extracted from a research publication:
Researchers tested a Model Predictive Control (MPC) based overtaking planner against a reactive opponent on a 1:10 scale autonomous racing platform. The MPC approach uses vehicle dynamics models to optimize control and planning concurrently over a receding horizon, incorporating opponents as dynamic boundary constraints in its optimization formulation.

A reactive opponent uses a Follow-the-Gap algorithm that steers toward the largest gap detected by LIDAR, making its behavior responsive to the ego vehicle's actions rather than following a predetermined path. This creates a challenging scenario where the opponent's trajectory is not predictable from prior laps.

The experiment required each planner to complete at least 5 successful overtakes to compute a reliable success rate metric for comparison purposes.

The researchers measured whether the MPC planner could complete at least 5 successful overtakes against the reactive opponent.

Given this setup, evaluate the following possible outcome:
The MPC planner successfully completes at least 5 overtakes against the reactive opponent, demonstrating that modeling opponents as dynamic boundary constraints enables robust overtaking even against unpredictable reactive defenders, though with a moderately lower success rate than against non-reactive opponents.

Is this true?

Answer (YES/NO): NO